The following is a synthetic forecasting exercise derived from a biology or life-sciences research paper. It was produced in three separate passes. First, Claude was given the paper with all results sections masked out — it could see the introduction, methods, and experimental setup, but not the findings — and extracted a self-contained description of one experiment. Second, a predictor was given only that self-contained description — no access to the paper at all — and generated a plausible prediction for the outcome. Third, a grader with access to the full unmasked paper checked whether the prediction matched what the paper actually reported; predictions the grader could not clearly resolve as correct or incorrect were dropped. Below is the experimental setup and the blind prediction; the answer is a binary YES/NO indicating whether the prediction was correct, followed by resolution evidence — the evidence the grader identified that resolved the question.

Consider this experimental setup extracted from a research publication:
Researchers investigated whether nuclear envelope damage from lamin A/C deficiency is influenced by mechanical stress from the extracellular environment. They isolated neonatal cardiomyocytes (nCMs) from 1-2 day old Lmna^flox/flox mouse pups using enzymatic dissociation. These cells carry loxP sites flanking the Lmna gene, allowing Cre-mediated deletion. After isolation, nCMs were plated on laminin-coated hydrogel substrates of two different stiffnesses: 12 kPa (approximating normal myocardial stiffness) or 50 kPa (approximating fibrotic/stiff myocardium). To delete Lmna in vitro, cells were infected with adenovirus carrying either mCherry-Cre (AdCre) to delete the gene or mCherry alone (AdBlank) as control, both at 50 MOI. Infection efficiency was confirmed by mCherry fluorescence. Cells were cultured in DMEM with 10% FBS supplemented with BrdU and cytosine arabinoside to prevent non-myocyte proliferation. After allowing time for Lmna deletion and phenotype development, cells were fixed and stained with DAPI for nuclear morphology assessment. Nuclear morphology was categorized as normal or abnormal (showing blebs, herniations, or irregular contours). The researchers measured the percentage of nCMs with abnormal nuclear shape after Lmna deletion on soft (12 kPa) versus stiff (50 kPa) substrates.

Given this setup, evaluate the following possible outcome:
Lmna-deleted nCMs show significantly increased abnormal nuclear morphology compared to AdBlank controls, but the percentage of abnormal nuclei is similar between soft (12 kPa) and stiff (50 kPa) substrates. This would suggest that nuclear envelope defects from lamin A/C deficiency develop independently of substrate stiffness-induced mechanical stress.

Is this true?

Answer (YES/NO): NO